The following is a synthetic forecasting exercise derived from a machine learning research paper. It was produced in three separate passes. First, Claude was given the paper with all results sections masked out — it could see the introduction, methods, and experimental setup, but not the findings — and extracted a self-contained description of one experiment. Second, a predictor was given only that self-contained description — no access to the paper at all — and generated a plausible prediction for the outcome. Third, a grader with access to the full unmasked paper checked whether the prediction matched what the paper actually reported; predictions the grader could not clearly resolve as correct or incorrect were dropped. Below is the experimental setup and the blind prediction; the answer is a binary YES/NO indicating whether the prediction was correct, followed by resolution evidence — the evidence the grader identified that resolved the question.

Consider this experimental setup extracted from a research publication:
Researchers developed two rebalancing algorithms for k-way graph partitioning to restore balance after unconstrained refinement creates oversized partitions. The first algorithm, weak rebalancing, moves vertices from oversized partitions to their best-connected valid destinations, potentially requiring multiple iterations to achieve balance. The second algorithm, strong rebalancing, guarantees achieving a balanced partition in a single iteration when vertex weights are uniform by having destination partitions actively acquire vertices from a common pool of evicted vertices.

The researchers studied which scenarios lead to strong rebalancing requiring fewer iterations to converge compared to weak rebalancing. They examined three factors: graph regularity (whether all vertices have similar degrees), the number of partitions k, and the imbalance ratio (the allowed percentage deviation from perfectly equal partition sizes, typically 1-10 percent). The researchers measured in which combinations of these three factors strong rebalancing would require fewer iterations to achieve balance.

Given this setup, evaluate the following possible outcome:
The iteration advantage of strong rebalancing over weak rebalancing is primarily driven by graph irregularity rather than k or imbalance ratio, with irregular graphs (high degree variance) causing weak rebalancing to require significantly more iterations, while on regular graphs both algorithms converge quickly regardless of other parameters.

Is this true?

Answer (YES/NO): NO